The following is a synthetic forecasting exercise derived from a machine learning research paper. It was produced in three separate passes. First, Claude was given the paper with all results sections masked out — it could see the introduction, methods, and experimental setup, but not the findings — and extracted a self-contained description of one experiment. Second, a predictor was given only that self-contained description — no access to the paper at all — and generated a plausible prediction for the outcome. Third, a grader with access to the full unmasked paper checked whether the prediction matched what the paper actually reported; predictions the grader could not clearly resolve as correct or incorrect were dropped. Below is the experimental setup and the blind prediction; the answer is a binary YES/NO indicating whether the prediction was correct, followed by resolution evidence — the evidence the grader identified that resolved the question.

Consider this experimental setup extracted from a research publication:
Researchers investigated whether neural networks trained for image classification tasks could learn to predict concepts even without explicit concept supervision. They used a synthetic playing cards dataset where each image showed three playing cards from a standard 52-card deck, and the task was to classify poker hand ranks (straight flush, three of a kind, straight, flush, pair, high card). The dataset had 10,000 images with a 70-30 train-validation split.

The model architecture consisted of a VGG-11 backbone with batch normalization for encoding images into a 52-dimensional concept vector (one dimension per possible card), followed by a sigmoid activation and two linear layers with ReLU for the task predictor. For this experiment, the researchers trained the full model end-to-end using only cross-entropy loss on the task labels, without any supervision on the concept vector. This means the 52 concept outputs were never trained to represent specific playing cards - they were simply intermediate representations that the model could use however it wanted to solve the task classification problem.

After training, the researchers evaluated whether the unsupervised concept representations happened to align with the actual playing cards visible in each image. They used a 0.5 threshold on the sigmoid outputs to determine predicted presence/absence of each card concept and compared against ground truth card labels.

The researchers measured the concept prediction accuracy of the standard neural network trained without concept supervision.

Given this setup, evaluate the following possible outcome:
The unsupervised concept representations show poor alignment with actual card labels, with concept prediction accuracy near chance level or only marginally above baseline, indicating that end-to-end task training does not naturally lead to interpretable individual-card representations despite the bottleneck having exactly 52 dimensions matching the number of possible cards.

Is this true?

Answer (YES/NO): YES